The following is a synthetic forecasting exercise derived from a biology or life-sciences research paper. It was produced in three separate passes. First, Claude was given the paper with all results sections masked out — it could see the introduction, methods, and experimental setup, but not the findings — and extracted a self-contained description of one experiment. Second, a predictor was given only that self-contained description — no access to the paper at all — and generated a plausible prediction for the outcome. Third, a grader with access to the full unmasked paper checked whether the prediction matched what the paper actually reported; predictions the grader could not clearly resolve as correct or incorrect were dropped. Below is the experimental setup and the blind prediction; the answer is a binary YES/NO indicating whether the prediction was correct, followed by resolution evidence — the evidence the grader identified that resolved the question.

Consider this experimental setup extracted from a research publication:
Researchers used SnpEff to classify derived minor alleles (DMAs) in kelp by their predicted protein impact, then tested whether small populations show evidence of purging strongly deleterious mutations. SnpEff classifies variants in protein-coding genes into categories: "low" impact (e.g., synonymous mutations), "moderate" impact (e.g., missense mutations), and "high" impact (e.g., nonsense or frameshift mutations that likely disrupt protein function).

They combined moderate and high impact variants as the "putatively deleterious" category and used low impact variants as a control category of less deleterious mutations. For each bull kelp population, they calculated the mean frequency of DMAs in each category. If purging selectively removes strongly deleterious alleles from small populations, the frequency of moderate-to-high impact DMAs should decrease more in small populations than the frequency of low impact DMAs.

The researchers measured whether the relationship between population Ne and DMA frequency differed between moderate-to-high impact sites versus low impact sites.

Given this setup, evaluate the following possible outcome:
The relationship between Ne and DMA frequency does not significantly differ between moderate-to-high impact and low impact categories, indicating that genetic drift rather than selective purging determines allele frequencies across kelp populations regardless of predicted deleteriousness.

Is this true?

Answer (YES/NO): YES